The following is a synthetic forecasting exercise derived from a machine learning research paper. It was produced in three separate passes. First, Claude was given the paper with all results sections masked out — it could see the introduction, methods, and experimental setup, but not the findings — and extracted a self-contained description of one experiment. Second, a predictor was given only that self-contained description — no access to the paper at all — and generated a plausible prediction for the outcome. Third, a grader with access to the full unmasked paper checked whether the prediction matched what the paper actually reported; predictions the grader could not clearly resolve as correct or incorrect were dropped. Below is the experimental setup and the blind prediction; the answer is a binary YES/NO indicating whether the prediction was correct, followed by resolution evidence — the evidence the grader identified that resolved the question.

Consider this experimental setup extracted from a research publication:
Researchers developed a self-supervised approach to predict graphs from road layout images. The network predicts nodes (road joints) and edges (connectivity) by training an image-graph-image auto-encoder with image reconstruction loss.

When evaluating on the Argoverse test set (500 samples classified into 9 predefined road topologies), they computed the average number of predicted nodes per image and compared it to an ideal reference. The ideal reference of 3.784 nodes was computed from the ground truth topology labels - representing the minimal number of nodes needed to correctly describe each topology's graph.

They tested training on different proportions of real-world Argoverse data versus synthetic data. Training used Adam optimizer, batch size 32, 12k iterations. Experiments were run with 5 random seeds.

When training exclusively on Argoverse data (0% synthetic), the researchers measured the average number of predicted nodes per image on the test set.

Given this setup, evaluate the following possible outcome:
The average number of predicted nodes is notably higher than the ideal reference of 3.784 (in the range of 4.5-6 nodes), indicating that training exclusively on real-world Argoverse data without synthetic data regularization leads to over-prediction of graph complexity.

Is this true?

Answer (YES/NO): NO